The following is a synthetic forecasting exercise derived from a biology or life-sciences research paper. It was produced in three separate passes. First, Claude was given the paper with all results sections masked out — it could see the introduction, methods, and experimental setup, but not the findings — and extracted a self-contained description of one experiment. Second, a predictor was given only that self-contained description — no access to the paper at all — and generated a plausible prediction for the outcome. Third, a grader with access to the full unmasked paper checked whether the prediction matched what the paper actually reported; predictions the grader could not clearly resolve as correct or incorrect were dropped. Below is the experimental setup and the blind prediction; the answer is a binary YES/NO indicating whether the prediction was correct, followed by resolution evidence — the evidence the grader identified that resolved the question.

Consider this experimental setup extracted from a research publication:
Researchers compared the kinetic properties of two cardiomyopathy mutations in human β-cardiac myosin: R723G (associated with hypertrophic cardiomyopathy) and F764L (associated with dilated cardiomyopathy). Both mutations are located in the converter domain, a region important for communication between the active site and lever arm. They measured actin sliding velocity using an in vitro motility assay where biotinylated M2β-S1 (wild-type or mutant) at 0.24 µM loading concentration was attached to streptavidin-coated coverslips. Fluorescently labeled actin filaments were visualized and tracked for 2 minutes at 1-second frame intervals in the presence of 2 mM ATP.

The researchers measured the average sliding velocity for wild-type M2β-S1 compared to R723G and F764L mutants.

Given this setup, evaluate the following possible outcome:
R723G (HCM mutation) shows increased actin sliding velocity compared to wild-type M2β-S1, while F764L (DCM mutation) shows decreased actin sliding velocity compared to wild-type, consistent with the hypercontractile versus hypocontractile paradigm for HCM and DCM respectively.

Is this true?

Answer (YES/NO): YES